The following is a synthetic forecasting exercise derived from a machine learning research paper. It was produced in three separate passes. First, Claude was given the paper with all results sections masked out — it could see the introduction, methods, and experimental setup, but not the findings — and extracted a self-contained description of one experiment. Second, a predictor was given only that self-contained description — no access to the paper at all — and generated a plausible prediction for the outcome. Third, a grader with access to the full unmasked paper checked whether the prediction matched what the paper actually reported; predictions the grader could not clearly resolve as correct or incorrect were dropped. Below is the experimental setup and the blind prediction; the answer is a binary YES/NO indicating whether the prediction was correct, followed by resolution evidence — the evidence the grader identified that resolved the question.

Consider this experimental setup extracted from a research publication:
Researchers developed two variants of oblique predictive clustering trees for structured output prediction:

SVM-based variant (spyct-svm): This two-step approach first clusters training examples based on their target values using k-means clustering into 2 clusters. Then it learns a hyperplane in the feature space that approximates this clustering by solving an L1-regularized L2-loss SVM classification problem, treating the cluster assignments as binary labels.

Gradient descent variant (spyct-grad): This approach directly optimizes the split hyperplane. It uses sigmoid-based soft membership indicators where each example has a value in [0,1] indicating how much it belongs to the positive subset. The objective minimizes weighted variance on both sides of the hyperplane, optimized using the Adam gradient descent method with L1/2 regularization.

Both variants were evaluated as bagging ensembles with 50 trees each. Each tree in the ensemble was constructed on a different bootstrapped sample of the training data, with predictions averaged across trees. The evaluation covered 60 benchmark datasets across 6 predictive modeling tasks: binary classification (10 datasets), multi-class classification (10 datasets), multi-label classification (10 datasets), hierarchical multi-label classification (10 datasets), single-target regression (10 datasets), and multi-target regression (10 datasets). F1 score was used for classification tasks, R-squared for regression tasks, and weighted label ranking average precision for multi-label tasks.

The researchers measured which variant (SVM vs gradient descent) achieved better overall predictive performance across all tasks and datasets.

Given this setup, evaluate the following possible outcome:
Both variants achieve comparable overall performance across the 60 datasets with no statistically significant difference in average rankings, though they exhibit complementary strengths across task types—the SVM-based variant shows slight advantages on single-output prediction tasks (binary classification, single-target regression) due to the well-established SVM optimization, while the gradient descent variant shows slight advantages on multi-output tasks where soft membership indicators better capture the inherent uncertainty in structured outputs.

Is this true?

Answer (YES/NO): NO